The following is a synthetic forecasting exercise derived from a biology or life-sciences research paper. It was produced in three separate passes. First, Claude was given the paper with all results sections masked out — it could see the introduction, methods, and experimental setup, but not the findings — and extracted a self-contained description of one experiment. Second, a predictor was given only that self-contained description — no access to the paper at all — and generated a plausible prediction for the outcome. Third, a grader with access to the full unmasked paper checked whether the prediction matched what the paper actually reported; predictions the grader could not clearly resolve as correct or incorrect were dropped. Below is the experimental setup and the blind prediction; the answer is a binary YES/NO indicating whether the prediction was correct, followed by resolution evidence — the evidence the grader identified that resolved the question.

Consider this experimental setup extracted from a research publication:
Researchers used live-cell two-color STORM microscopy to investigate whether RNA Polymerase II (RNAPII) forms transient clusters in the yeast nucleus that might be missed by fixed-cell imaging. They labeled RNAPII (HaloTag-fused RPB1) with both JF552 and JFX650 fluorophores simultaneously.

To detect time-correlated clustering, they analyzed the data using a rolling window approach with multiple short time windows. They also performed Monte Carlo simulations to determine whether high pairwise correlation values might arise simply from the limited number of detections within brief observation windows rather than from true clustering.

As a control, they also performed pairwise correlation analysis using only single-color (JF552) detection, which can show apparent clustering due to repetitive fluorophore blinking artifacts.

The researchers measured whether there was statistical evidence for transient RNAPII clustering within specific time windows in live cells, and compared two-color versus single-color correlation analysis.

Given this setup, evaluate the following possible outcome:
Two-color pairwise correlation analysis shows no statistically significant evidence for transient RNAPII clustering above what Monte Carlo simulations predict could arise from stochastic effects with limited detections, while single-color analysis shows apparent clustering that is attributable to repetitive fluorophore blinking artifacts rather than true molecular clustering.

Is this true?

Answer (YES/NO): YES